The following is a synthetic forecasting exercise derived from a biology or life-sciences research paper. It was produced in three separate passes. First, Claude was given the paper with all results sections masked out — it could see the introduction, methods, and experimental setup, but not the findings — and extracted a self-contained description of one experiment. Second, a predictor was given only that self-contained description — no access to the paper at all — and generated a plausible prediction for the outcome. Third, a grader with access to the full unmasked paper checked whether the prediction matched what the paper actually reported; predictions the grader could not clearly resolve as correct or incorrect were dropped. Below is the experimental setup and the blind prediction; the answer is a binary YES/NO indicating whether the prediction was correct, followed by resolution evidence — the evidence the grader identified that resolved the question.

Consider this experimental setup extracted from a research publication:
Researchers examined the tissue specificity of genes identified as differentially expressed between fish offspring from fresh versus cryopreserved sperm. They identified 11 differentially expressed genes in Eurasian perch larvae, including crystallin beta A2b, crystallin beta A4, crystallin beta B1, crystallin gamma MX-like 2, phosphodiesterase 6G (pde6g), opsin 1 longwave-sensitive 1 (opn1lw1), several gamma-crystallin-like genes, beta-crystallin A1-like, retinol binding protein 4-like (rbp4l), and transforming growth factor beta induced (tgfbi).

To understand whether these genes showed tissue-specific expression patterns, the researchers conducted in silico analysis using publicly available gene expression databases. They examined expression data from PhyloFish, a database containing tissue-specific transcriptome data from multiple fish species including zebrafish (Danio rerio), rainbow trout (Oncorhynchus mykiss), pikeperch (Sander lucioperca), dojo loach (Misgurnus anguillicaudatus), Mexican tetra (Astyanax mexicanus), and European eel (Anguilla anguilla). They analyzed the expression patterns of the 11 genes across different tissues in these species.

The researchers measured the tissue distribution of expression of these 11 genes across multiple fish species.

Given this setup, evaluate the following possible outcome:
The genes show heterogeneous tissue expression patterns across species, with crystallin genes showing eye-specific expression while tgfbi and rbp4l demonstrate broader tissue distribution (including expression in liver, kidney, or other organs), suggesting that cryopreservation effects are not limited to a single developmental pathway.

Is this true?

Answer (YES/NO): NO